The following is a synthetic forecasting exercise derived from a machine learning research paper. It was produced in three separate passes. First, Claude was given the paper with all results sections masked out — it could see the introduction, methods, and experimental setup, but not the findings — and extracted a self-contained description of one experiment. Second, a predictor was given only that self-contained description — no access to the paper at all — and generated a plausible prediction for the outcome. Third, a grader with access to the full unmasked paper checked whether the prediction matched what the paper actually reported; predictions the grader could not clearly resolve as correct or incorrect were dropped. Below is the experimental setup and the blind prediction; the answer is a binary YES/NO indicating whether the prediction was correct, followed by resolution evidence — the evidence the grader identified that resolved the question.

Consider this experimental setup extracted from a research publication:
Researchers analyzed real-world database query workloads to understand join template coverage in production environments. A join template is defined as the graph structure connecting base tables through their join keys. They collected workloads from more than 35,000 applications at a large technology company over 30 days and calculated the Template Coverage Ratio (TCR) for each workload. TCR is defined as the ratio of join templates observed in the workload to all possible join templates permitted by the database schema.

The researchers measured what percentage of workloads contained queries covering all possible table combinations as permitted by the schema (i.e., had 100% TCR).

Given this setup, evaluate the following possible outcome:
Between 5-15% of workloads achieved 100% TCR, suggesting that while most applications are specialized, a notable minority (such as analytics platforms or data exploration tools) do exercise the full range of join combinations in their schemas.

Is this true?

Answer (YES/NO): NO